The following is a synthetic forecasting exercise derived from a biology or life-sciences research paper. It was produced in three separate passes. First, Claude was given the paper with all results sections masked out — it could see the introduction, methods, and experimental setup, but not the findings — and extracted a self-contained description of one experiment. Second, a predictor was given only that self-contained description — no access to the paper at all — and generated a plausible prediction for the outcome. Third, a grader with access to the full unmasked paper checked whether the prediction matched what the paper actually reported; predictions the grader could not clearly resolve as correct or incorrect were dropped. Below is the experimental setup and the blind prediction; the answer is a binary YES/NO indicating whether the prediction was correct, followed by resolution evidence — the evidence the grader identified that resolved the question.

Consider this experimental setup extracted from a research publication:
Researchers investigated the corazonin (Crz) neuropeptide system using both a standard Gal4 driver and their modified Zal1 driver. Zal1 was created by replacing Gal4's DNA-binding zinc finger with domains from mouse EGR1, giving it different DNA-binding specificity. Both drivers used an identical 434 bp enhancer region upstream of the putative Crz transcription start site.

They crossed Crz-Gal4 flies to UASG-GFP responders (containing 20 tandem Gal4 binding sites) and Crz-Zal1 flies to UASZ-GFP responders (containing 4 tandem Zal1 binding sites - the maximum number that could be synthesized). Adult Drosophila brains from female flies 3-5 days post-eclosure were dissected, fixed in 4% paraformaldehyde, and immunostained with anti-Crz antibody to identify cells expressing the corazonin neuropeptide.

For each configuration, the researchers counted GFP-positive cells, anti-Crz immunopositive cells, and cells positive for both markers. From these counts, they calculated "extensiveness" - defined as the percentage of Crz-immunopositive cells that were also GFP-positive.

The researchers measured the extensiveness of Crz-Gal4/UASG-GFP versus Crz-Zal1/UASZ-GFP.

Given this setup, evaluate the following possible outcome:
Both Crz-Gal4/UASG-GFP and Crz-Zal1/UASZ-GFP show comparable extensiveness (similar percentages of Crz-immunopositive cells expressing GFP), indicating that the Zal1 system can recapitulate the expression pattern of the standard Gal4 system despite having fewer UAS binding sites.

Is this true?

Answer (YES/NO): YES